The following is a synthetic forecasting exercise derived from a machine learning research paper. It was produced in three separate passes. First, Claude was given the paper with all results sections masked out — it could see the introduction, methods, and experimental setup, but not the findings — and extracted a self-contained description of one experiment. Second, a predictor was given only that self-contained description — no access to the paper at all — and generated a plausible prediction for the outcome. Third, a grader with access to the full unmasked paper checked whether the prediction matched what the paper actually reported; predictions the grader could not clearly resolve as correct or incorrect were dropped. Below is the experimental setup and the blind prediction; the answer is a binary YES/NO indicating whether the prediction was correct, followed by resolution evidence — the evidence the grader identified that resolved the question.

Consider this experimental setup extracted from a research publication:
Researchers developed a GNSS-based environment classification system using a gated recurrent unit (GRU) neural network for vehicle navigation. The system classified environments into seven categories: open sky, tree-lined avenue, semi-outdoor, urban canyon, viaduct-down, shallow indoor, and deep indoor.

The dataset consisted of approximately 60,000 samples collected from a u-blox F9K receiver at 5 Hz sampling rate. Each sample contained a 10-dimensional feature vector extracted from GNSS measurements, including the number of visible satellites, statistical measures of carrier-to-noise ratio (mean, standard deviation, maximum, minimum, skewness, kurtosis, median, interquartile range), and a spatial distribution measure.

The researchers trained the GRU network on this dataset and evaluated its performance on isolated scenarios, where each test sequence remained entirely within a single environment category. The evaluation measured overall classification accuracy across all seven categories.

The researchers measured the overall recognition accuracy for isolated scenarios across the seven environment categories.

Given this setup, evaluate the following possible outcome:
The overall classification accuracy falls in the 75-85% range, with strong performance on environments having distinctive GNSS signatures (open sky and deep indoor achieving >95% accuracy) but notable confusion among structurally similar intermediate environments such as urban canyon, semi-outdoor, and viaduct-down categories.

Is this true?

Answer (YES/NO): NO